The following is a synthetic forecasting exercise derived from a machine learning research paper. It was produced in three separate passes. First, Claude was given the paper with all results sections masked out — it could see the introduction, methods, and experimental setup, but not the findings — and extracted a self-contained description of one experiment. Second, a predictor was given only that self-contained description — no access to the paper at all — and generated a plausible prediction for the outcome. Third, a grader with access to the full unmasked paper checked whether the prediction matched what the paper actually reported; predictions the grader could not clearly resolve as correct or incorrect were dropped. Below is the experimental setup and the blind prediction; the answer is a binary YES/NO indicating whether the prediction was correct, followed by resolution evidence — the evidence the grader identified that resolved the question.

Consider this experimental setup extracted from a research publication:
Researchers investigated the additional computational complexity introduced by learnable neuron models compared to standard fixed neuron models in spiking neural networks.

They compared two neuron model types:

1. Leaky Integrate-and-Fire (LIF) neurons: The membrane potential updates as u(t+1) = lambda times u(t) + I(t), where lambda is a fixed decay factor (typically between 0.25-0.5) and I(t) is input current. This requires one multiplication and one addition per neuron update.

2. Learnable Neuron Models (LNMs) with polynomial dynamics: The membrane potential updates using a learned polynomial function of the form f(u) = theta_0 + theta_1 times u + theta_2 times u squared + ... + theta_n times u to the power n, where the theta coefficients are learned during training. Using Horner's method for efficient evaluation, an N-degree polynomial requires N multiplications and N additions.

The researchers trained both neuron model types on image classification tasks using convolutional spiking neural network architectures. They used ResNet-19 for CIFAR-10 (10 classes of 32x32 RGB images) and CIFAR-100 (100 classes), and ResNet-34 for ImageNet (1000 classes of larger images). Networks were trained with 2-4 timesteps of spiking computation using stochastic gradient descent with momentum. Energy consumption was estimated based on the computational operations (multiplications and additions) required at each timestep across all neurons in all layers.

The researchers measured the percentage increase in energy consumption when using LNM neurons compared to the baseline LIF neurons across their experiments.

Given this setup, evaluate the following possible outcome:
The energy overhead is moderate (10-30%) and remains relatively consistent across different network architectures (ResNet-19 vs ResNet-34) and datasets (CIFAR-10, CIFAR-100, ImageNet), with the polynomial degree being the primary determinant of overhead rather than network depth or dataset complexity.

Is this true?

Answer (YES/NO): NO